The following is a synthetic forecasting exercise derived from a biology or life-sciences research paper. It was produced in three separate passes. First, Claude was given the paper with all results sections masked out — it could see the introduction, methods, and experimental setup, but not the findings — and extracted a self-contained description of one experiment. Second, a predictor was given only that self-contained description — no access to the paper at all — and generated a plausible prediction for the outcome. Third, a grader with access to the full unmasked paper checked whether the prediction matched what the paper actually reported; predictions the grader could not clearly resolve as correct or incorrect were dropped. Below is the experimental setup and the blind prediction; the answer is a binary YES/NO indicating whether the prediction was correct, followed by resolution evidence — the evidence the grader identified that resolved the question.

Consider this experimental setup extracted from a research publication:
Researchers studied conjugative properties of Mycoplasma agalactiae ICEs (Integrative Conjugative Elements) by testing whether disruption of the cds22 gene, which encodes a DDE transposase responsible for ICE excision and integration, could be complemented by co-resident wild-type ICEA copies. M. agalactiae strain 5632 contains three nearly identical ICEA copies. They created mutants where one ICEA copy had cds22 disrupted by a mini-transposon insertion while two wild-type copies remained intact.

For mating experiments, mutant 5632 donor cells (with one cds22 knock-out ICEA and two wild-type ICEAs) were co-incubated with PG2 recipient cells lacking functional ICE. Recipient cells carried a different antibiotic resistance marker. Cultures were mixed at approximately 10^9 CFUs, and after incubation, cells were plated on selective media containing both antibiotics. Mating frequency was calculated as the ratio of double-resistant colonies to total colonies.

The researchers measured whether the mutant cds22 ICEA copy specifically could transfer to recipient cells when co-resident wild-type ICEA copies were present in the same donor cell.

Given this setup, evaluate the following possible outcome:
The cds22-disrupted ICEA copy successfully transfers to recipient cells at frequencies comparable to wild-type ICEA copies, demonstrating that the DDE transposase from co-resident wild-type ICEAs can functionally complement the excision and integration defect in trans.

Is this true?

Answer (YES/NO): NO